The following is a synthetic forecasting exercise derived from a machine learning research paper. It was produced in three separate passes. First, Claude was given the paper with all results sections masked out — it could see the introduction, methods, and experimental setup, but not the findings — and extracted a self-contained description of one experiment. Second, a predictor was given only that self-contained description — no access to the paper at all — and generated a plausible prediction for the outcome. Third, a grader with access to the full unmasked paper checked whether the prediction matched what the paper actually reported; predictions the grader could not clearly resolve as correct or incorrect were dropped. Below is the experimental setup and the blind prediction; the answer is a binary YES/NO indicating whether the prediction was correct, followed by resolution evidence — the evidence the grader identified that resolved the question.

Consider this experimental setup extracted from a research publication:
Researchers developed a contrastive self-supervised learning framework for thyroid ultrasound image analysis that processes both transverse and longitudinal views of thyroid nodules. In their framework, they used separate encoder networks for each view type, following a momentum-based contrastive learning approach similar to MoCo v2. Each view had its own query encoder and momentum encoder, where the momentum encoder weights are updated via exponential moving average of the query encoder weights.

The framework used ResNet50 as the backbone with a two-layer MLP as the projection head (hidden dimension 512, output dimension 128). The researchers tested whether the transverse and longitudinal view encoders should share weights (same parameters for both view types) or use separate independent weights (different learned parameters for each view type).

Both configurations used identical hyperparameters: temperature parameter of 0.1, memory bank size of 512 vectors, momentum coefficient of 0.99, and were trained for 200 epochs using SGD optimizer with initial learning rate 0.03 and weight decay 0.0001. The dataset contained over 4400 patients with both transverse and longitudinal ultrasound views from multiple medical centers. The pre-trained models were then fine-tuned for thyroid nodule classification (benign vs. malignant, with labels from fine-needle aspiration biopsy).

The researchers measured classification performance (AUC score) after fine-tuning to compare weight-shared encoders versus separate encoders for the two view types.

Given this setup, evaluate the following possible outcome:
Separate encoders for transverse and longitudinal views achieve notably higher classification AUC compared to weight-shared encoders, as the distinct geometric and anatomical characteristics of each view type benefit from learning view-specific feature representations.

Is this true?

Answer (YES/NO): NO